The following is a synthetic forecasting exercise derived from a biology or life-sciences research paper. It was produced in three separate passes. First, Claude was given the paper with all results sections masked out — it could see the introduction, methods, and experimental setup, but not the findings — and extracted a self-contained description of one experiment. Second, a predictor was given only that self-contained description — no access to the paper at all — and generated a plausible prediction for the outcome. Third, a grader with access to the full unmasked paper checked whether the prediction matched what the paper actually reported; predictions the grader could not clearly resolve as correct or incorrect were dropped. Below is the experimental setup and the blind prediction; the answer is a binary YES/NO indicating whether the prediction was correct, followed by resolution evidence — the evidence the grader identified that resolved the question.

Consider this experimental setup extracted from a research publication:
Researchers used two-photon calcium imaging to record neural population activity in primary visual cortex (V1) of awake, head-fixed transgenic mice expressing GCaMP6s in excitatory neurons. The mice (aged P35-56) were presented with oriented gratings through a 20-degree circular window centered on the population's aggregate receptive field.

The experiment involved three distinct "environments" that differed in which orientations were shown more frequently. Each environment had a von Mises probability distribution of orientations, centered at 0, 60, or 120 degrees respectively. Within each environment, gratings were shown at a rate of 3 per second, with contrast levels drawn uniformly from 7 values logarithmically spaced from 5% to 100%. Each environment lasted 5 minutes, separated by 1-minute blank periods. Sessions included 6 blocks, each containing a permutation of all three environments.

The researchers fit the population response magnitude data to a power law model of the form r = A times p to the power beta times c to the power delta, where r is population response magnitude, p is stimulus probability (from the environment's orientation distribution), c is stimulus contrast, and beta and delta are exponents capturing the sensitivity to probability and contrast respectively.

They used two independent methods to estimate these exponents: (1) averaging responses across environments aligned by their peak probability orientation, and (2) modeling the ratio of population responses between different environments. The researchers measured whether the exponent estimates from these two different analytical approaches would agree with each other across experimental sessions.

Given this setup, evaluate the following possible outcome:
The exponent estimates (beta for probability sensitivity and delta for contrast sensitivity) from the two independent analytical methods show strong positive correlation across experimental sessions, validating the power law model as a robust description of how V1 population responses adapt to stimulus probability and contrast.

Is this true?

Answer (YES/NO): YES